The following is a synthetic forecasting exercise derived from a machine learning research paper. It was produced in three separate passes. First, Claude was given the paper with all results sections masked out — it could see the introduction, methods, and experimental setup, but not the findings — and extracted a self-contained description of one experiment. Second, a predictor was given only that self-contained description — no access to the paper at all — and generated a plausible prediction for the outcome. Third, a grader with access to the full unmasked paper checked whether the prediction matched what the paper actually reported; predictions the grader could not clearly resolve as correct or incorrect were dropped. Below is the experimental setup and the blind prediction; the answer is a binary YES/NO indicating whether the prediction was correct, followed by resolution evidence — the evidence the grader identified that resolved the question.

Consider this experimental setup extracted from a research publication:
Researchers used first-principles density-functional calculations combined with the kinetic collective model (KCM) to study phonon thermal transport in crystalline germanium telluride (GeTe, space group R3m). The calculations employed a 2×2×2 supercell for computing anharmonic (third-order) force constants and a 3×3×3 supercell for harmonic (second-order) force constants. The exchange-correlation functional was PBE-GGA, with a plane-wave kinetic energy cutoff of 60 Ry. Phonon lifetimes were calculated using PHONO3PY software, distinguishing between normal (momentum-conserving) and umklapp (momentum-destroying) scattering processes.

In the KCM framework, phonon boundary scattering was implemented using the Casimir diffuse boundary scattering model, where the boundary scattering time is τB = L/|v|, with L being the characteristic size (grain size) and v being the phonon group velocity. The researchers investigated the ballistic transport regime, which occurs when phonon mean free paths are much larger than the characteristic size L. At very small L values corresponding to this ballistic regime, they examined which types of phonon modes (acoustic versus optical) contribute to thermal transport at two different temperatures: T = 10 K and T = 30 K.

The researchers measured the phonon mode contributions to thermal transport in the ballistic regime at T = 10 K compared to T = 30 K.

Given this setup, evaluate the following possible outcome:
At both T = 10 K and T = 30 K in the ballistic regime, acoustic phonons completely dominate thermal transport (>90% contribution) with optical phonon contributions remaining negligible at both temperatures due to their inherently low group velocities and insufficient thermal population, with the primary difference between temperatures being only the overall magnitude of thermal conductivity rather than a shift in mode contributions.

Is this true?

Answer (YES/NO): NO